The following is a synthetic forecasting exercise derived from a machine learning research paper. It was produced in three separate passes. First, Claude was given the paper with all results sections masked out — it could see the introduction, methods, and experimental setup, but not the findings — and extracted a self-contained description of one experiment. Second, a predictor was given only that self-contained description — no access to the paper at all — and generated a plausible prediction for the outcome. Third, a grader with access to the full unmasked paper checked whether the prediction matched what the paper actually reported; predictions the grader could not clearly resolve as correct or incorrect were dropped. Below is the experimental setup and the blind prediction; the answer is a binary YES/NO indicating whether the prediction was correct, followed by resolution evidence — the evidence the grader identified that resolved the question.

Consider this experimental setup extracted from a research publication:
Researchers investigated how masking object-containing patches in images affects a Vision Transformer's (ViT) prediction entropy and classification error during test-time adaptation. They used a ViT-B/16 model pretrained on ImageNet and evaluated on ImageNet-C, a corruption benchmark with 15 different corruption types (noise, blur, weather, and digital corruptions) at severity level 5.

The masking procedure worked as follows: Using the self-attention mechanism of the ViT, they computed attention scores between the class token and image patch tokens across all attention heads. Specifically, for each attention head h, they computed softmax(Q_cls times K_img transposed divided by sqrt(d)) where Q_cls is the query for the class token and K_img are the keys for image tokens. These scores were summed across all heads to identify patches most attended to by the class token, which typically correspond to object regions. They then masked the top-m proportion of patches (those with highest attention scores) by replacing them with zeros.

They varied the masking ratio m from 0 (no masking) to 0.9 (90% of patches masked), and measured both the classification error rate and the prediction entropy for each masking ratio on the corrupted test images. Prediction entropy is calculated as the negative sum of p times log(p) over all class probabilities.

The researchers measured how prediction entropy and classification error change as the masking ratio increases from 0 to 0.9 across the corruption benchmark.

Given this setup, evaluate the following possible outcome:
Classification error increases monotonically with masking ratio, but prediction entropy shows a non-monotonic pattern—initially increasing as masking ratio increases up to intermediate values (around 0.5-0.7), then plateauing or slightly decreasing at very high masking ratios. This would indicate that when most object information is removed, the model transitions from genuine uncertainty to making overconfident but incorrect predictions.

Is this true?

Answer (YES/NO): NO